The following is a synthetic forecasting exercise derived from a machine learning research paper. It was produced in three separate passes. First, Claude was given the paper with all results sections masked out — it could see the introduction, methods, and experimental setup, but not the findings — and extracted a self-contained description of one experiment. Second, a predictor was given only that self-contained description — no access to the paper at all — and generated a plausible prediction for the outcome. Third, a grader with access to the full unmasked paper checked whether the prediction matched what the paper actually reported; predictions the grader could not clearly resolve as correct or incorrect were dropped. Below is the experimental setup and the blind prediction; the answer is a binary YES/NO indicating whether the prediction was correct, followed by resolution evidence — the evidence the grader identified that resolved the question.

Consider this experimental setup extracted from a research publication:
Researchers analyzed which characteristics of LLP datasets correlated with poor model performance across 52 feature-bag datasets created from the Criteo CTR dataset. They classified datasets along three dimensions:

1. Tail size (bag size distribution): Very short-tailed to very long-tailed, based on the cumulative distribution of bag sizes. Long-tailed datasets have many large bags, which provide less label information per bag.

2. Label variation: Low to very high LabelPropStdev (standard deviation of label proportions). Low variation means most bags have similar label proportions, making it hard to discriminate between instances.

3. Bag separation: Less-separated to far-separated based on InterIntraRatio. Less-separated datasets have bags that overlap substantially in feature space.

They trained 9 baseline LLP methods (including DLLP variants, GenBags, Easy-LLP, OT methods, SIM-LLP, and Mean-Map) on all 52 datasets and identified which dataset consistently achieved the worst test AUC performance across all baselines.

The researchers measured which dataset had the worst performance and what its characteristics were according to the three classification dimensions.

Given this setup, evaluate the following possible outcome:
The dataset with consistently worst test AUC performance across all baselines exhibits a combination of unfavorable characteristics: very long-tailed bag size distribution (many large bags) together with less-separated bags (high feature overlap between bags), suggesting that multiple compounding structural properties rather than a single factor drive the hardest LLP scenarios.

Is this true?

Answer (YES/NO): NO